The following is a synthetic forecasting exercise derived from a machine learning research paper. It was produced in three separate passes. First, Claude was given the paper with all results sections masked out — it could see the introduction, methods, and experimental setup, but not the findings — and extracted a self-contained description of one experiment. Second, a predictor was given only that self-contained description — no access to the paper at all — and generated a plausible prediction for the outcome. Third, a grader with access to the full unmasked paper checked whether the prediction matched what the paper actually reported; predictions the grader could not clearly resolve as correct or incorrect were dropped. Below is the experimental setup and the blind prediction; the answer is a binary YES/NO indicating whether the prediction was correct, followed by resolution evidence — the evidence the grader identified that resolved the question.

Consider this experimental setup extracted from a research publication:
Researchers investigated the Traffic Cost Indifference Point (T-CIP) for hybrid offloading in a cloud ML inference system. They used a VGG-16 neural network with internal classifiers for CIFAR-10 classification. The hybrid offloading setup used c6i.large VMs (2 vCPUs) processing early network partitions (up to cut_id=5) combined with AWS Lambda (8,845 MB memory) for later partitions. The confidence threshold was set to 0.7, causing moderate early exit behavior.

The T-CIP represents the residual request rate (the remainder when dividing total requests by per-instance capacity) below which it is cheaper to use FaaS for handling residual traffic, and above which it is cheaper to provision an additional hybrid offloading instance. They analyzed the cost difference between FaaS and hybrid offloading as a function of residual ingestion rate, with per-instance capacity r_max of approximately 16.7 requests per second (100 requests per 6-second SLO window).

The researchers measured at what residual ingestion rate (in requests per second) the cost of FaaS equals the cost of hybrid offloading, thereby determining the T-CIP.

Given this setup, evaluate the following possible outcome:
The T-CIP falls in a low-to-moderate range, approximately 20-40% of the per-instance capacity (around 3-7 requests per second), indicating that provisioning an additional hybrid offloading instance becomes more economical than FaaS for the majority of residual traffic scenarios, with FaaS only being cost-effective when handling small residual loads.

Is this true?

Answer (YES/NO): NO